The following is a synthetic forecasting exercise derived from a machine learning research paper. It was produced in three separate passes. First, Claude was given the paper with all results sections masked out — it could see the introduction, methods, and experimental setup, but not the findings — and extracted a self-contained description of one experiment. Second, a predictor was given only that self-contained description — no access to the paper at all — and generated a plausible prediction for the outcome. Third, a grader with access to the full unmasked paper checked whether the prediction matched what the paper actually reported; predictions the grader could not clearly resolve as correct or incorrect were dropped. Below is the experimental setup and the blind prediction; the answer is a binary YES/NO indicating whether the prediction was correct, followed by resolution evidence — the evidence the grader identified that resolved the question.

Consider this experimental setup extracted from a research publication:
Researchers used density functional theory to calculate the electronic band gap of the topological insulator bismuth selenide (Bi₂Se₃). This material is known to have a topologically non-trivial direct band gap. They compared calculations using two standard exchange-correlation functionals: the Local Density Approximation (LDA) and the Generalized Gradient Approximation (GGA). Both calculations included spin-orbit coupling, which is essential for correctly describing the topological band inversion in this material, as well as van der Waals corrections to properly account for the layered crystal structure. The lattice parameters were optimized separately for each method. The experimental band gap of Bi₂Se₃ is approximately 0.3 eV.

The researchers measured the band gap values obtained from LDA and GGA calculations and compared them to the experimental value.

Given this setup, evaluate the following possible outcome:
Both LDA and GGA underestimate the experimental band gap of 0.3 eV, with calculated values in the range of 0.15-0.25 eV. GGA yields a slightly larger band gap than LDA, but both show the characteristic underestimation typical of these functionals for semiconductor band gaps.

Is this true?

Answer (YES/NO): NO